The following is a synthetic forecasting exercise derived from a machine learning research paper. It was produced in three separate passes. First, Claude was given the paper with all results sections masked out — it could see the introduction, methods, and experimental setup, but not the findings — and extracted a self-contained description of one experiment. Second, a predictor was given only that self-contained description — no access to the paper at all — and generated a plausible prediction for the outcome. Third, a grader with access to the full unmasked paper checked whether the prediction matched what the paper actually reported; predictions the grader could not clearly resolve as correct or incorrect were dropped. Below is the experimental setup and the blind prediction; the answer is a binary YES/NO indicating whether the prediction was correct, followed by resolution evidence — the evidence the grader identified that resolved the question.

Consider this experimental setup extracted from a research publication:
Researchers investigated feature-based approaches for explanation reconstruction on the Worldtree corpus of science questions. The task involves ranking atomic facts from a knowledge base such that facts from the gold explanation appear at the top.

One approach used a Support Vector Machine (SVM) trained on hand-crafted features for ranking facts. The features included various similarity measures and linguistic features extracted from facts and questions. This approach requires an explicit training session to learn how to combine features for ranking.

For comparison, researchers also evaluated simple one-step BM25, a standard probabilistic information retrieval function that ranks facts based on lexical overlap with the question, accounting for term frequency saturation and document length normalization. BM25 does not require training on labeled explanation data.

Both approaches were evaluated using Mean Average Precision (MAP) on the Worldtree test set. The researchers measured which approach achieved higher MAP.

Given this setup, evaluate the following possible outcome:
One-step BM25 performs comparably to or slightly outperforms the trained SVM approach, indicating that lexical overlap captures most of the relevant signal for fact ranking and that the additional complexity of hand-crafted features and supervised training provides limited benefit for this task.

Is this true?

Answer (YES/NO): NO